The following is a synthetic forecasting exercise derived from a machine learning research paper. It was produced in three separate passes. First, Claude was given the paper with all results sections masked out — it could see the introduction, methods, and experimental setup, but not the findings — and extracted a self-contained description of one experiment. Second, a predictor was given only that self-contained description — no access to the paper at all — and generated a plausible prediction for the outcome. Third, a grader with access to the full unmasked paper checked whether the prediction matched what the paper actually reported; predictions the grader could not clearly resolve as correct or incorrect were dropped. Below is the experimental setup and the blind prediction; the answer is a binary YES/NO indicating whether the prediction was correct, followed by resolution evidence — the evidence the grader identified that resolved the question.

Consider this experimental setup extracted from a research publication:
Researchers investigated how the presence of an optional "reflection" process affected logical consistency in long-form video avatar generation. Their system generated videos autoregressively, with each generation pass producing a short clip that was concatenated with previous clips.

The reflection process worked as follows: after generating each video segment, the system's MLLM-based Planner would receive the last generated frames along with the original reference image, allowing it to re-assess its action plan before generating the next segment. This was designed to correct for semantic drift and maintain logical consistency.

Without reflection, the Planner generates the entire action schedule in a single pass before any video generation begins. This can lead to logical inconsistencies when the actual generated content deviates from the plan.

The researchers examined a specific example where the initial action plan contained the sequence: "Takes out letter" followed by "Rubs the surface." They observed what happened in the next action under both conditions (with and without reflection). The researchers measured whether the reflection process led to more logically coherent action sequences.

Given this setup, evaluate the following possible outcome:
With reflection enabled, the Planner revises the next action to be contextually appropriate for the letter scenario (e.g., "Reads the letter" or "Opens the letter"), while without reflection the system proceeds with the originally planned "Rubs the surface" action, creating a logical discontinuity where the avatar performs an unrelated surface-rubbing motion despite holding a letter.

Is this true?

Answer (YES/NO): YES